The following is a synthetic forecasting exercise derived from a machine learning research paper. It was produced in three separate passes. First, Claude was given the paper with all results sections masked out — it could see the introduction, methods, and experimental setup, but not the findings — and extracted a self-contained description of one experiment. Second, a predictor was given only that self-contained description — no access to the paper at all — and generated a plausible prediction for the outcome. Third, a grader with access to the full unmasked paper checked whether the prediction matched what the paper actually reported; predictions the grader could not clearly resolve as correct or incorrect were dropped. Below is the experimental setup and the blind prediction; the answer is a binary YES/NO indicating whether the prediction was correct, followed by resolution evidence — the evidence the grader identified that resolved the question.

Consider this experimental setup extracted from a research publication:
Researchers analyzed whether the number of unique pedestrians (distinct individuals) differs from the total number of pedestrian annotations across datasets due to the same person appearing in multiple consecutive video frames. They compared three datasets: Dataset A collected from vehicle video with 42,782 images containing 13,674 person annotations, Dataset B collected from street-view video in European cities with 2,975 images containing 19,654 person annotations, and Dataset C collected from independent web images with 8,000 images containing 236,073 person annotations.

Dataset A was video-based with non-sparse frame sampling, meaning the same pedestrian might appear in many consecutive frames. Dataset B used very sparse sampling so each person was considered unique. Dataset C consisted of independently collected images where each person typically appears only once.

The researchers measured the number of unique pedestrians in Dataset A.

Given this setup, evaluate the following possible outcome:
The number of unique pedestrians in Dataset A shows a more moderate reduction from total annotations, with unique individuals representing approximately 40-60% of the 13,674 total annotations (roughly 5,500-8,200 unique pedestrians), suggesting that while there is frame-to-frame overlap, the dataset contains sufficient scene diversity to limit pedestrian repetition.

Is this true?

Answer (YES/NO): NO